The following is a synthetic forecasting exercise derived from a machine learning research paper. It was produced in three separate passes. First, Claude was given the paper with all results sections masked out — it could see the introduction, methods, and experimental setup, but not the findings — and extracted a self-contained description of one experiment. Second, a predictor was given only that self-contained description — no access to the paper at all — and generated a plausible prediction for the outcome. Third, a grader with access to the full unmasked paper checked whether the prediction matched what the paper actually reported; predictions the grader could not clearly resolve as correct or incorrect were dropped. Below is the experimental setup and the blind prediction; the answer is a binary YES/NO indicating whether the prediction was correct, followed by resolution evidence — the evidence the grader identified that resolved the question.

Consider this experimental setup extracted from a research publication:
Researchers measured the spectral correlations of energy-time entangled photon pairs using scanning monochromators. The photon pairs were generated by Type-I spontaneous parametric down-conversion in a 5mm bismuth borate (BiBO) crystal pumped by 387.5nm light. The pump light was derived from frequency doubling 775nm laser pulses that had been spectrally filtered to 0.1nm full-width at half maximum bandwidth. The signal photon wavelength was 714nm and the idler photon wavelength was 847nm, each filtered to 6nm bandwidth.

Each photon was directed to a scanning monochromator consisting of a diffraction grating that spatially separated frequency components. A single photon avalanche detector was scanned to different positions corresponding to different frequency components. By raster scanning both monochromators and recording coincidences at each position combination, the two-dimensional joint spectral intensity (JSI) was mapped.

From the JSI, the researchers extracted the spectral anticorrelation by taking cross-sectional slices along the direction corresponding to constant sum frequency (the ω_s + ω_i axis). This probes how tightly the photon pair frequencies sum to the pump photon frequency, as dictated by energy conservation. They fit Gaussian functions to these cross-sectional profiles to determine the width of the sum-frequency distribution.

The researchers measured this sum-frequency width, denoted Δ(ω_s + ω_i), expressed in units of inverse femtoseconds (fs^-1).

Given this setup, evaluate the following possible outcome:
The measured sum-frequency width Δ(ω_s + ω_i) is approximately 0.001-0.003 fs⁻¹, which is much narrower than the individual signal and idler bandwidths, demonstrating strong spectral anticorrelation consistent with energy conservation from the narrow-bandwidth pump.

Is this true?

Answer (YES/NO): YES